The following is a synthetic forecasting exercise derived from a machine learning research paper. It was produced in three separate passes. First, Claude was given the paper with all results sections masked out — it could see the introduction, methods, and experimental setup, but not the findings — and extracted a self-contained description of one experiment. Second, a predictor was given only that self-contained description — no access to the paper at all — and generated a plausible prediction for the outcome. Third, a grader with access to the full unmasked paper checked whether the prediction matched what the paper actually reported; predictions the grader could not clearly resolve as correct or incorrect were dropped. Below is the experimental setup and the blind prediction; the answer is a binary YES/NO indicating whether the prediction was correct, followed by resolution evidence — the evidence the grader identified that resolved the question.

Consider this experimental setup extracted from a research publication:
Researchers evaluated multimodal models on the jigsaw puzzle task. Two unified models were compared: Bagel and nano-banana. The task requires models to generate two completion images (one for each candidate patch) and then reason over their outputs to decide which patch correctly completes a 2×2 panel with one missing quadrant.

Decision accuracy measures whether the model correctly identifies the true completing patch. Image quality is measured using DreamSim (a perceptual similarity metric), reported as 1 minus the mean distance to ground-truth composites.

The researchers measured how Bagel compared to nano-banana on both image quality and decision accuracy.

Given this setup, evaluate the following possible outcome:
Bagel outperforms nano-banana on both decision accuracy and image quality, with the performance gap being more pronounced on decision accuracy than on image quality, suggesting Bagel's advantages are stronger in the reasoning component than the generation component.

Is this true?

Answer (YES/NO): NO